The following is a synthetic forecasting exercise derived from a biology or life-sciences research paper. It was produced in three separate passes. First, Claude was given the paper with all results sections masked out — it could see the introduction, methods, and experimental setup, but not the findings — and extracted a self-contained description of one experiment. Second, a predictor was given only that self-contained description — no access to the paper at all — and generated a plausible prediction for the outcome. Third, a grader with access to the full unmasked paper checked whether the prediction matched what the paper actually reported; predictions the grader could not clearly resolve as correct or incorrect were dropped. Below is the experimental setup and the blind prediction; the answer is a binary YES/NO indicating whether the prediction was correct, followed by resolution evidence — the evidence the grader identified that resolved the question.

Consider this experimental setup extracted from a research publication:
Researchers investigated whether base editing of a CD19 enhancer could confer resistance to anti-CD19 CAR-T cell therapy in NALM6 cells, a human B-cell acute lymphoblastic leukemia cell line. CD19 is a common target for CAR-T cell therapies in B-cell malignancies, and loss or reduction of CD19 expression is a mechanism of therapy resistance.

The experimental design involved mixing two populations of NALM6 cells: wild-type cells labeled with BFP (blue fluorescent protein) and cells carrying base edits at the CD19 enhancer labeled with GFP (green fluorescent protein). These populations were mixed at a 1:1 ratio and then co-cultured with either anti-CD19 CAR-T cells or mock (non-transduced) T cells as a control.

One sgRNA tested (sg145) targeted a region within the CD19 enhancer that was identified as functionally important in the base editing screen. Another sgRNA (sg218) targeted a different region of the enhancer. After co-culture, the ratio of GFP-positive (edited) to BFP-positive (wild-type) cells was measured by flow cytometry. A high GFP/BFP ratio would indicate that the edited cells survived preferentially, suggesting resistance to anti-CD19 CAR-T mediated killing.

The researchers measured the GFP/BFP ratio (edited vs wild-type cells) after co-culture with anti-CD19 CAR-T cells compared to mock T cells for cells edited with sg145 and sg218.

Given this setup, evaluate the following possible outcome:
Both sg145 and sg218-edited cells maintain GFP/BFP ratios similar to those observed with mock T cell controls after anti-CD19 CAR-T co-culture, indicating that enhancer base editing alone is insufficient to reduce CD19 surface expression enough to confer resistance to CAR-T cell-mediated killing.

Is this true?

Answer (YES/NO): NO